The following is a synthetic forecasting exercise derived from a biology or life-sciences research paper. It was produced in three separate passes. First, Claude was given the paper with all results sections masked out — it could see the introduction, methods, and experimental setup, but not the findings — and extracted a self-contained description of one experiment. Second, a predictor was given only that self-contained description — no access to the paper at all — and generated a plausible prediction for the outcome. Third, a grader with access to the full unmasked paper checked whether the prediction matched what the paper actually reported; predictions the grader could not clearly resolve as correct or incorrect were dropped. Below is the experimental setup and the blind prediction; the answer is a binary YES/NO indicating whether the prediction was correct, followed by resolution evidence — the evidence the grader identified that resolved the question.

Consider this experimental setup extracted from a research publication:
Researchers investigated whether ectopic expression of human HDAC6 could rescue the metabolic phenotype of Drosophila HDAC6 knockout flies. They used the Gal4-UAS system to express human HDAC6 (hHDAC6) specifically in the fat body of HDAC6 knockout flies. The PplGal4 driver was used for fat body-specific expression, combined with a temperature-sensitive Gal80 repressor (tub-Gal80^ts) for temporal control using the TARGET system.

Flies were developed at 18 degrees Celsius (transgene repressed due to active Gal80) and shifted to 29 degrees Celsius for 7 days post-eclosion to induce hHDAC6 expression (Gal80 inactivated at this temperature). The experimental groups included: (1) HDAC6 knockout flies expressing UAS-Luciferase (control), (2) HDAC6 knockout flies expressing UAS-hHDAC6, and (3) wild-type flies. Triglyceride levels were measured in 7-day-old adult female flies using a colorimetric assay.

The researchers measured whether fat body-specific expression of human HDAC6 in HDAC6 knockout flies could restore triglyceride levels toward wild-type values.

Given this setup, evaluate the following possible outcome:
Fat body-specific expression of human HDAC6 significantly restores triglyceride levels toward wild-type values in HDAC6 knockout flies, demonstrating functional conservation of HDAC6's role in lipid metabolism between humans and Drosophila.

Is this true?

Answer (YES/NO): YES